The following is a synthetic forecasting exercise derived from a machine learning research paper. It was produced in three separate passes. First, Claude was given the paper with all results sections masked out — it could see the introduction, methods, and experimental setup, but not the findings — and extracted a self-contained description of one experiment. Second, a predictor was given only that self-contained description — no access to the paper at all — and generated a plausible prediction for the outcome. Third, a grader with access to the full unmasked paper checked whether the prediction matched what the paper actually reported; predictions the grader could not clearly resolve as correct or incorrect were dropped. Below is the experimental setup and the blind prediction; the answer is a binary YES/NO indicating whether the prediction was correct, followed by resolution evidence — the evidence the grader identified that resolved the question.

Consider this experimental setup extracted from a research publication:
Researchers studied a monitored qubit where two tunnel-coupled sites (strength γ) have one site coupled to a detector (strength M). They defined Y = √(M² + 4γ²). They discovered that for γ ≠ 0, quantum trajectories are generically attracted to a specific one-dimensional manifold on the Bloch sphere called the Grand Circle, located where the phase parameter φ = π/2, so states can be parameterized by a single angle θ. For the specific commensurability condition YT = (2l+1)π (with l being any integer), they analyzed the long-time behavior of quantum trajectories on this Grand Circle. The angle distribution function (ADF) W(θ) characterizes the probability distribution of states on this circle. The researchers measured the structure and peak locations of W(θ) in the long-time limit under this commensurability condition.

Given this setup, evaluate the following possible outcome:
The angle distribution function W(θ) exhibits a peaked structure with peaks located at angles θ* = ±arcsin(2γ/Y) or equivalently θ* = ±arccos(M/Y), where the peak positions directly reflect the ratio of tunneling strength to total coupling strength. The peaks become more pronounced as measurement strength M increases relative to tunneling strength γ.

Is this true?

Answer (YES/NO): NO